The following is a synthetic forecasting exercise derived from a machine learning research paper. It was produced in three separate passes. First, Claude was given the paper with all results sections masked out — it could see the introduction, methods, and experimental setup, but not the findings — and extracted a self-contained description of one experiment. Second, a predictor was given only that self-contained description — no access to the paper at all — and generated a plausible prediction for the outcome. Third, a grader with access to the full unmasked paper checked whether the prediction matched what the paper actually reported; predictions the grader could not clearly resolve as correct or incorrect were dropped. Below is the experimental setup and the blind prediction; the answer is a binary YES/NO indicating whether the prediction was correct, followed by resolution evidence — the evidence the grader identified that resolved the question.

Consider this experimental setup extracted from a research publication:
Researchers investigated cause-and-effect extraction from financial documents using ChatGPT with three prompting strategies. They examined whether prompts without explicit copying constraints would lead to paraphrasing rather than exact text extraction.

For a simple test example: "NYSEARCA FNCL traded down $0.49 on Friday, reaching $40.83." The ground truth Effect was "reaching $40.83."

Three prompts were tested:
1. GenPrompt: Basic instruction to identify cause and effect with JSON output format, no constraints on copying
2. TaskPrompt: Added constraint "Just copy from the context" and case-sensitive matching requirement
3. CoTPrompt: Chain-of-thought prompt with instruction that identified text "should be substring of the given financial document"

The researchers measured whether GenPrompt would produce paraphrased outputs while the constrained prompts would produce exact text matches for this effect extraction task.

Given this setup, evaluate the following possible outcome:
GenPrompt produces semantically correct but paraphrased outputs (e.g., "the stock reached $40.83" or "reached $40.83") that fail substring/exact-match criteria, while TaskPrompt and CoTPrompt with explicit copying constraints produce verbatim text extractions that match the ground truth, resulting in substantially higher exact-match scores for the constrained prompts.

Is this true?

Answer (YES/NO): YES